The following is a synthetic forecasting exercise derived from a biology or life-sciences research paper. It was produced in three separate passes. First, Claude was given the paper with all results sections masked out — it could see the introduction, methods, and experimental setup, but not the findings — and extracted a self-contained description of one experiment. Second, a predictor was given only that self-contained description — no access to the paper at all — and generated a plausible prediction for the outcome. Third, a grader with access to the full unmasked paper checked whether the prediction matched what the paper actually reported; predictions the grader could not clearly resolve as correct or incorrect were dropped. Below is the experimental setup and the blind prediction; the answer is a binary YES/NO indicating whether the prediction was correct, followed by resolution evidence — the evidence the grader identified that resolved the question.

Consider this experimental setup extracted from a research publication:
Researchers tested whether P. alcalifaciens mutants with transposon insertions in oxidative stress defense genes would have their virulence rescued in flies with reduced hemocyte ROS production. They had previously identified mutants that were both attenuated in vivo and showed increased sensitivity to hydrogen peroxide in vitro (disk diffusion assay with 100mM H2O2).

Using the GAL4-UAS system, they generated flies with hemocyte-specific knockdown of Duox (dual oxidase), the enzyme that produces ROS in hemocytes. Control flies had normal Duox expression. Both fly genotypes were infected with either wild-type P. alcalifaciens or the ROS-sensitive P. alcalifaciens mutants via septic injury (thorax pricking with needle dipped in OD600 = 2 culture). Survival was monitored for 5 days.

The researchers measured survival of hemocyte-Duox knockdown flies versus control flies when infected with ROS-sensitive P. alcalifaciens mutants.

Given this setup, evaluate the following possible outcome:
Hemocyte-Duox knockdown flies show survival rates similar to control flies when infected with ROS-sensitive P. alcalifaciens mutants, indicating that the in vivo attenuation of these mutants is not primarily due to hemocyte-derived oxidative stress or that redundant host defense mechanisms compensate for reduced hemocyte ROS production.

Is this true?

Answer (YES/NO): NO